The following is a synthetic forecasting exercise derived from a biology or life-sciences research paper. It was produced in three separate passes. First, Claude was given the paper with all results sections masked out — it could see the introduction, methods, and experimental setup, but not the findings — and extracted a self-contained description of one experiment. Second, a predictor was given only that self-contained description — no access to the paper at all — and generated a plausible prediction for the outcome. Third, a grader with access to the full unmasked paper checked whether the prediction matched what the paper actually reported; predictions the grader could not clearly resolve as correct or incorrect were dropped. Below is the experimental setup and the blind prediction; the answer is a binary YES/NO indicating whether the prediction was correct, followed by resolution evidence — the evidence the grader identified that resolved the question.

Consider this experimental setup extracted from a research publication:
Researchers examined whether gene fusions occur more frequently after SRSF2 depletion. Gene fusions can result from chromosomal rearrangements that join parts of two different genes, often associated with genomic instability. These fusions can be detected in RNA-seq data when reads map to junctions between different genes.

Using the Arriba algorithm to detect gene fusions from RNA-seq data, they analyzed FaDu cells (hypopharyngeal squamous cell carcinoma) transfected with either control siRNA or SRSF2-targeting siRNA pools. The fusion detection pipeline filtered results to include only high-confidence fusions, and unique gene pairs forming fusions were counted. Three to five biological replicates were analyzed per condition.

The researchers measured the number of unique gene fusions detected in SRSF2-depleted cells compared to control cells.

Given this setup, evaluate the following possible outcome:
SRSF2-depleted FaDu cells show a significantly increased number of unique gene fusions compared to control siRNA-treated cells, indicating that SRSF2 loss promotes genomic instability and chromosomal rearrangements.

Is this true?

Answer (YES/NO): YES